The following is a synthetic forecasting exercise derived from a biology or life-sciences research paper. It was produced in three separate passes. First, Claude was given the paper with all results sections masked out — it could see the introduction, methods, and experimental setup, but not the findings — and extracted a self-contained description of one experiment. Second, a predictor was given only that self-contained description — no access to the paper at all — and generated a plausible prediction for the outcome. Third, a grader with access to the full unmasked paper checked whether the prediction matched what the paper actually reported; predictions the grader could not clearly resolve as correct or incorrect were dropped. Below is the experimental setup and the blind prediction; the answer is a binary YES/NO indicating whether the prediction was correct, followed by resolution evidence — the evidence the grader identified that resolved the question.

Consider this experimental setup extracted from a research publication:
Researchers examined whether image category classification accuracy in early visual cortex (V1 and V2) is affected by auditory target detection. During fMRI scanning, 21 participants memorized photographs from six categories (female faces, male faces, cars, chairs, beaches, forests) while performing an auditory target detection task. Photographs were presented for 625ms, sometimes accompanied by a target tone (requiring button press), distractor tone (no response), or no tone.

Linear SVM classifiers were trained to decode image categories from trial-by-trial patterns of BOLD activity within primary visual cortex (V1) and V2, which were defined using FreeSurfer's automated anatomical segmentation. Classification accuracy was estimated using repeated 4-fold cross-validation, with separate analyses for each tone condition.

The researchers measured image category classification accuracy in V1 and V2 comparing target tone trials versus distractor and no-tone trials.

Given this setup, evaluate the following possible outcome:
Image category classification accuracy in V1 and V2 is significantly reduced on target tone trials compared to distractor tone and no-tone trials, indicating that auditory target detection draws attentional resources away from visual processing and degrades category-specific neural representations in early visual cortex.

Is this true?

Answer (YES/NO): NO